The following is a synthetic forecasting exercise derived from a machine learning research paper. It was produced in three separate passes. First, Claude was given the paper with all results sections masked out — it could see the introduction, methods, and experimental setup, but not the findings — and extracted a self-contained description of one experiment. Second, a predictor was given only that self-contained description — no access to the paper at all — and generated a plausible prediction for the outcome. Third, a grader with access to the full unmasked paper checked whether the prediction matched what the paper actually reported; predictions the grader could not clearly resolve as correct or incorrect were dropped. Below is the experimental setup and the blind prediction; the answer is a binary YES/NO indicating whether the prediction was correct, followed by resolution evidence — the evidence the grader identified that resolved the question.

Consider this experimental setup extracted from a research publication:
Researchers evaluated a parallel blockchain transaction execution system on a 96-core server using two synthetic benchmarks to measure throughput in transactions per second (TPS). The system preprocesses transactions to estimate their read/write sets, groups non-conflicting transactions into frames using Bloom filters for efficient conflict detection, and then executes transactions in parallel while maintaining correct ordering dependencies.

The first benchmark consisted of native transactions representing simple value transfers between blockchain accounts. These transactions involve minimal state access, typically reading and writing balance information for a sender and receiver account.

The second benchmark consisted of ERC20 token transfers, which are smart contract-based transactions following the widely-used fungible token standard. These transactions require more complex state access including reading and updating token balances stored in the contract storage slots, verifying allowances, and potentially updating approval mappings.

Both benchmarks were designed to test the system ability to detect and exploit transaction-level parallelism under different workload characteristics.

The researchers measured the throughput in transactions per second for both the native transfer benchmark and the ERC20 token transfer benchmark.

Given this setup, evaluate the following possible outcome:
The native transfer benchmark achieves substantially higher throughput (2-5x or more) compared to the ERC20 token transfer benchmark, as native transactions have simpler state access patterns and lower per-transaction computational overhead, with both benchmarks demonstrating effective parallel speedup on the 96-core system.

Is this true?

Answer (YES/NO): YES